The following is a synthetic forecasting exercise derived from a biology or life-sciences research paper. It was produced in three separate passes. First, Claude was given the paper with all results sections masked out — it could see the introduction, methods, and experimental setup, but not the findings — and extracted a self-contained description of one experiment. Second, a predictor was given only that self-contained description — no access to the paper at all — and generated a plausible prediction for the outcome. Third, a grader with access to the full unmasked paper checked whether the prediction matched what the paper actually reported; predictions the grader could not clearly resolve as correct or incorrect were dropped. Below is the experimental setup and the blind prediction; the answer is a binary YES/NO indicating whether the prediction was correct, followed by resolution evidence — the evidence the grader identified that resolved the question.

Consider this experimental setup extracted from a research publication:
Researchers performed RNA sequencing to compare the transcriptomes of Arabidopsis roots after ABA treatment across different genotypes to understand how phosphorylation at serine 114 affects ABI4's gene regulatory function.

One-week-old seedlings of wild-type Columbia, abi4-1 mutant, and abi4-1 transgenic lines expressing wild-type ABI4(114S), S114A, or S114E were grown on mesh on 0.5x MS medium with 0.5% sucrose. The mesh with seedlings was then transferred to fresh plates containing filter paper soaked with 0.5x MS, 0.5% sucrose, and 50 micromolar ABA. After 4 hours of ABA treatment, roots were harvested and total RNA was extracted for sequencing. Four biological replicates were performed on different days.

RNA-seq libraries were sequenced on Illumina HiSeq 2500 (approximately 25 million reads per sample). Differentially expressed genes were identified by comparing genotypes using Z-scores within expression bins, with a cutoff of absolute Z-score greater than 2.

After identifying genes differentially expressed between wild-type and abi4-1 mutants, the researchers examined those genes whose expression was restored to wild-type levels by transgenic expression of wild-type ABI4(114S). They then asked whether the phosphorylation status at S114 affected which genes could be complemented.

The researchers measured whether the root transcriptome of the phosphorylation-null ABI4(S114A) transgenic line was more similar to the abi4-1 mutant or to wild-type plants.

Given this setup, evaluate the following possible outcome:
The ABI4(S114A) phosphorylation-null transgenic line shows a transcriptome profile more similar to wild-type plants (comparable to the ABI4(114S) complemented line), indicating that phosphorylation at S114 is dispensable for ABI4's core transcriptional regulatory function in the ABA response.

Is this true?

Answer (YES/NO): NO